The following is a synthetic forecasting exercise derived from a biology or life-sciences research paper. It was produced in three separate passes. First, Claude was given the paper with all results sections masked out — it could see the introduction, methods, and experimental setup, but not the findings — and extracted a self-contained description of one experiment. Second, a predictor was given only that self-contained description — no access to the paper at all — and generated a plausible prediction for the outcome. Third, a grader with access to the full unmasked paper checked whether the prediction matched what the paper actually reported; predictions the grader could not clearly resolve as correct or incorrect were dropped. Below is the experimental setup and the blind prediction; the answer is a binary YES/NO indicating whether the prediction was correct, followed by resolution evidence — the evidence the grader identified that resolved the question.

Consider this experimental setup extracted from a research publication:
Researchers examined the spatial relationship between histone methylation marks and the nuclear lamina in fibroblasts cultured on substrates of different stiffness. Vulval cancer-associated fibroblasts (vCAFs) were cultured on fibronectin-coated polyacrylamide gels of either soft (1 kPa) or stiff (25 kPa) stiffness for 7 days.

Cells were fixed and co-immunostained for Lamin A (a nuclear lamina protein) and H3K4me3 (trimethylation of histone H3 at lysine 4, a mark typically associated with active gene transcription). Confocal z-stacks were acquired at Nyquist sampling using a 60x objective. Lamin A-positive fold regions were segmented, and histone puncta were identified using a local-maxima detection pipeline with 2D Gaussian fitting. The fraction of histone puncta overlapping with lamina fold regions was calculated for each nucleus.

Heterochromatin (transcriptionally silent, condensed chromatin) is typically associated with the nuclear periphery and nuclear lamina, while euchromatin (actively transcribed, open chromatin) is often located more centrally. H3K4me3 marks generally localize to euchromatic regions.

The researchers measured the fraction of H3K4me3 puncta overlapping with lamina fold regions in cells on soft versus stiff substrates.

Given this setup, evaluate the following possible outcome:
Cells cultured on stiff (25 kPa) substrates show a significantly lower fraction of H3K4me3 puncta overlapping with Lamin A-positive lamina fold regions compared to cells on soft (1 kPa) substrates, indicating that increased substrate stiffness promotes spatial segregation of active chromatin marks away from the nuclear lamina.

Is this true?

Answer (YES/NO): YES